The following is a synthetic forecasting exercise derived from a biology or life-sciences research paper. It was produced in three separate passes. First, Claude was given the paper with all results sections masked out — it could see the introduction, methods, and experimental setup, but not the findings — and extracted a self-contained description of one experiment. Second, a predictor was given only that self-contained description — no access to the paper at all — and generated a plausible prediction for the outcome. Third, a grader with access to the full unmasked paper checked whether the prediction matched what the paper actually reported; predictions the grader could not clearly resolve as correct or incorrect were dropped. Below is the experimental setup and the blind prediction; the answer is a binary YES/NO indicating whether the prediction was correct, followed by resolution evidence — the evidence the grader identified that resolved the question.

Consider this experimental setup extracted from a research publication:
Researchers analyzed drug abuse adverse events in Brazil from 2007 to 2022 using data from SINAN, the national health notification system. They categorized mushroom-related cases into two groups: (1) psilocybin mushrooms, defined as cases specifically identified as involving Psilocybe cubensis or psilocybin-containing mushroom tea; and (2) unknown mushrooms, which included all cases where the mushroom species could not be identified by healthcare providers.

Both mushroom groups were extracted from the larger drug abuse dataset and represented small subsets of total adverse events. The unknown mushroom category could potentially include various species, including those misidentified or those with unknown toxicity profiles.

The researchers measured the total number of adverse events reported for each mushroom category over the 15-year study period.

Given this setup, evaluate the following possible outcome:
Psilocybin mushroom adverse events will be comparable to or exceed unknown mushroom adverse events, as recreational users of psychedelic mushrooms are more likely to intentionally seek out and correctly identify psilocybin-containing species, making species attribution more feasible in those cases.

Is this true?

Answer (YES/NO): NO